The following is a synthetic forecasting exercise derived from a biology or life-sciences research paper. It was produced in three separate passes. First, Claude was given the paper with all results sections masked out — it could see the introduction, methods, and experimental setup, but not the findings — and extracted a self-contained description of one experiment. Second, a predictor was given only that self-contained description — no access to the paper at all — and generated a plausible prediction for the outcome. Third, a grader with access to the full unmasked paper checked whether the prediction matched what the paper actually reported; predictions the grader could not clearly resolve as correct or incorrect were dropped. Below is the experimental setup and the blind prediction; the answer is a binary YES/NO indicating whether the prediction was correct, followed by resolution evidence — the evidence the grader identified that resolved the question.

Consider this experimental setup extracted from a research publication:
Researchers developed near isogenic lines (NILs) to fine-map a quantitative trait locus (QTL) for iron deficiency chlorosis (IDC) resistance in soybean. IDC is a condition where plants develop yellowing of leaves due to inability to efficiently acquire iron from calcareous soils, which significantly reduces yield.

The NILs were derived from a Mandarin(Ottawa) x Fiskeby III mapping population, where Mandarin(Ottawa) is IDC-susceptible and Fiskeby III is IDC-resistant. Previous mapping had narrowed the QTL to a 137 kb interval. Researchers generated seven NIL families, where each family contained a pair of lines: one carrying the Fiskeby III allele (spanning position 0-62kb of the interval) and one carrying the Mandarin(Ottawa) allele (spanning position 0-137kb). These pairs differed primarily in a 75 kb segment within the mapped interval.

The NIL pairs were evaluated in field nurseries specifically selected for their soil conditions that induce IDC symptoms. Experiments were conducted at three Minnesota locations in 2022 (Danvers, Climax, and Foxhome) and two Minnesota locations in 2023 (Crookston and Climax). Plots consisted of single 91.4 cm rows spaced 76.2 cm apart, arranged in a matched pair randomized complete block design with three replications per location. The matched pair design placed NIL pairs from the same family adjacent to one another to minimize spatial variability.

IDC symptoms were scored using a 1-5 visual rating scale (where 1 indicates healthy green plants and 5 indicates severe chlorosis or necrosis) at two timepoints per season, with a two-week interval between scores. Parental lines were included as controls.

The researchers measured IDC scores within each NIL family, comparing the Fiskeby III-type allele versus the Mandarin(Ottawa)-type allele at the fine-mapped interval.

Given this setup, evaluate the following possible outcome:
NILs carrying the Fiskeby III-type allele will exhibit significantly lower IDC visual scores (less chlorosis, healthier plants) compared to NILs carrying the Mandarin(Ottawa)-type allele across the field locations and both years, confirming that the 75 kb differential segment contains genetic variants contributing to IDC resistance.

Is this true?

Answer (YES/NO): NO